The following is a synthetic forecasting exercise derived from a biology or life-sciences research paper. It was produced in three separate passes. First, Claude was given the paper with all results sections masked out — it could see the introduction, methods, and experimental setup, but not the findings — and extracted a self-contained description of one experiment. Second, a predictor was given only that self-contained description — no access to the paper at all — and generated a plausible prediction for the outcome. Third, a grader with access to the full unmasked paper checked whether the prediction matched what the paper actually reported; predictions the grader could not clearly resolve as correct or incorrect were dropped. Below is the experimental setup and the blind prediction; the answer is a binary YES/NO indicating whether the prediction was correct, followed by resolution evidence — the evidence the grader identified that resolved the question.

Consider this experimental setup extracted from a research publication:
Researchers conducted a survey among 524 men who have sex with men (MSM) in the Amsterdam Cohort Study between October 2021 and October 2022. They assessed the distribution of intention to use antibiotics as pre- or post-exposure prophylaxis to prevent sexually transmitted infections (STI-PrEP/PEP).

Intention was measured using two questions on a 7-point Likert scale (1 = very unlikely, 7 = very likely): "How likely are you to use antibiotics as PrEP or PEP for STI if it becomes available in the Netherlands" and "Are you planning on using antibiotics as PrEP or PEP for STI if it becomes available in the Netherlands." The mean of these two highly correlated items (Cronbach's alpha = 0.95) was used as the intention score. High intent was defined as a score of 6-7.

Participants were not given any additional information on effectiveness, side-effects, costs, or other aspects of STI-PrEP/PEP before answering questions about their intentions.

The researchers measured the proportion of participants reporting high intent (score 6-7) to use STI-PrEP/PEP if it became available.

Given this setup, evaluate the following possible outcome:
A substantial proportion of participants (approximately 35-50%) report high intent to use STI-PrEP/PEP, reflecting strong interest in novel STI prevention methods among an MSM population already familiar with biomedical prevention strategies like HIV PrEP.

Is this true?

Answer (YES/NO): NO